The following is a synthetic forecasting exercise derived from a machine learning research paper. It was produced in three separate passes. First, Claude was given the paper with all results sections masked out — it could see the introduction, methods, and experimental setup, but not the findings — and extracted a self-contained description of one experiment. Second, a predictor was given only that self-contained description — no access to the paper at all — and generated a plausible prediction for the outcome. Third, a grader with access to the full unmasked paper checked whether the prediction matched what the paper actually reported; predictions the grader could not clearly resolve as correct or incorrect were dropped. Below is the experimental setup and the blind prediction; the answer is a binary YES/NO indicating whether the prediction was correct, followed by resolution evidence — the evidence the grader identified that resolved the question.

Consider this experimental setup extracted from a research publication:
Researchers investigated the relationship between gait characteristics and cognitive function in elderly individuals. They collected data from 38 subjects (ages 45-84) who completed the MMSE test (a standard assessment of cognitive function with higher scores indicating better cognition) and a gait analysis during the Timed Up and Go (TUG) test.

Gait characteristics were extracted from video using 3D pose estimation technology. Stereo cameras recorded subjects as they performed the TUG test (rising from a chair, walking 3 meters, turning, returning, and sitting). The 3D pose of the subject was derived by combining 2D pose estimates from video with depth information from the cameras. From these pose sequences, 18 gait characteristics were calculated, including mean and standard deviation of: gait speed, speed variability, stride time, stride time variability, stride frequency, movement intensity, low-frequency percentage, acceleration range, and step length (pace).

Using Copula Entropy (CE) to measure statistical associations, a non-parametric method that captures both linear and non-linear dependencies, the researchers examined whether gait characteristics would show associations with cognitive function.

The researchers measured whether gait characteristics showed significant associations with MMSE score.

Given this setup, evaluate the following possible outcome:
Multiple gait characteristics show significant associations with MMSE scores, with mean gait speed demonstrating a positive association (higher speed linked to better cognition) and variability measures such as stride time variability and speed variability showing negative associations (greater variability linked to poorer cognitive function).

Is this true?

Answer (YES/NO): NO